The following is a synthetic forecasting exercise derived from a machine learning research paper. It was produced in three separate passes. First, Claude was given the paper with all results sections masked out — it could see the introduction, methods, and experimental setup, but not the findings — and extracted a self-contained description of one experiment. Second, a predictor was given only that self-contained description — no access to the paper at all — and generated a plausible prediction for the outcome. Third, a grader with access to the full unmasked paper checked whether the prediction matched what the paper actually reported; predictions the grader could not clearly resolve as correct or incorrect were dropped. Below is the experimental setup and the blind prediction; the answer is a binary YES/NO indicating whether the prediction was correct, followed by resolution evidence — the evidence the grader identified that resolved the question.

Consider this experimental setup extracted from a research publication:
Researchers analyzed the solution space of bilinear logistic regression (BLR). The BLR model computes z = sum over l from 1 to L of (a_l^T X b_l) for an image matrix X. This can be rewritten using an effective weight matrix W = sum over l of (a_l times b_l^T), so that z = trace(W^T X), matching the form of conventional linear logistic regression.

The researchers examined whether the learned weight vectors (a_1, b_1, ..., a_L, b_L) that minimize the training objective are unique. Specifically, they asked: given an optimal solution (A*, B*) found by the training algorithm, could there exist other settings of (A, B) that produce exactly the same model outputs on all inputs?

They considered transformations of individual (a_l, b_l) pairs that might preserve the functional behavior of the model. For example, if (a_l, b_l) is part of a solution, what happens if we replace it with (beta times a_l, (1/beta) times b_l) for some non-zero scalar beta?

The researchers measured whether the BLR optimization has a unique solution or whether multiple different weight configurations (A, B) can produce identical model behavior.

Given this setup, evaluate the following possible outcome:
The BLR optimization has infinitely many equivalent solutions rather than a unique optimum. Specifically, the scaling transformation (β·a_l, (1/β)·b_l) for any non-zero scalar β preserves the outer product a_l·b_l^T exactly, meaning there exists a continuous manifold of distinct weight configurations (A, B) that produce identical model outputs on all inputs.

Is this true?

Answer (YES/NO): YES